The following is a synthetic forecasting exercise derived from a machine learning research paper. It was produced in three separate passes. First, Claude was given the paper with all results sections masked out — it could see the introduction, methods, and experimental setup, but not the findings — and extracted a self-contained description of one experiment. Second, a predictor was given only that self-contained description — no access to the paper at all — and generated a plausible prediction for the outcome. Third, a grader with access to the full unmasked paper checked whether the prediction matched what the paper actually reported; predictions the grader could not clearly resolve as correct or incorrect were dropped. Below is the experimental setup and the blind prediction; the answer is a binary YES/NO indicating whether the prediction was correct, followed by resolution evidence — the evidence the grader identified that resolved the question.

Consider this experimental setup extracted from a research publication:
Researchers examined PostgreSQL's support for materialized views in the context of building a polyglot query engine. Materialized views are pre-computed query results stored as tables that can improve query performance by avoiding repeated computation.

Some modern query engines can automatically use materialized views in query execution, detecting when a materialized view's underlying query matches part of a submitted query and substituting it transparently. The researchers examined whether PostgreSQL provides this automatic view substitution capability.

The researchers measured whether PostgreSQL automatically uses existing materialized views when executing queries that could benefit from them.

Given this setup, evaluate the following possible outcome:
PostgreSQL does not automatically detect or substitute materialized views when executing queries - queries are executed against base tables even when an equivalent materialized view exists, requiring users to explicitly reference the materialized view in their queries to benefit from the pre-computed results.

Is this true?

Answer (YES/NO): YES